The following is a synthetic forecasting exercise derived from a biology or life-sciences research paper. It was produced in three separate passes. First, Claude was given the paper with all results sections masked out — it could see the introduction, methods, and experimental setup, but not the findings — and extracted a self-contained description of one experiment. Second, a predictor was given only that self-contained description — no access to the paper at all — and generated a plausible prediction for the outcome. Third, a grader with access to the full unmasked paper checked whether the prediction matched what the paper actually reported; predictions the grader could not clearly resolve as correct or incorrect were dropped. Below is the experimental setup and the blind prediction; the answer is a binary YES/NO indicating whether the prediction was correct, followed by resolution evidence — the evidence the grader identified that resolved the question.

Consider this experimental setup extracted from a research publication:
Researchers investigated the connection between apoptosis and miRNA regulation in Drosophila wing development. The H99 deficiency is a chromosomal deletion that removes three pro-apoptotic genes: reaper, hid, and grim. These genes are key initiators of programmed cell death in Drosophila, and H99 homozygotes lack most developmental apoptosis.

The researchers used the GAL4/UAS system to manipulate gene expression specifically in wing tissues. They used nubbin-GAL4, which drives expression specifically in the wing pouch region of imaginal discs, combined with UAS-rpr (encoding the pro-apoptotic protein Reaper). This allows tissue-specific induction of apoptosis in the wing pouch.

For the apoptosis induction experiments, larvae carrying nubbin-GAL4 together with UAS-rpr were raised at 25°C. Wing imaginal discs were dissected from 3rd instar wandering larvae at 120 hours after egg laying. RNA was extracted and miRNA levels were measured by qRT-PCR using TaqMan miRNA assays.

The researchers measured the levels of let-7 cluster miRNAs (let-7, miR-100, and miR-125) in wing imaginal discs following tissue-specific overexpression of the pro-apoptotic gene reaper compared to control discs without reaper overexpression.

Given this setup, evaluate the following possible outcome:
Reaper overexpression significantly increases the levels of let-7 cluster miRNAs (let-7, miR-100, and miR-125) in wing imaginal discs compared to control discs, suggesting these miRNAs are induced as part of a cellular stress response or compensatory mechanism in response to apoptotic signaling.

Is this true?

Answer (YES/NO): NO